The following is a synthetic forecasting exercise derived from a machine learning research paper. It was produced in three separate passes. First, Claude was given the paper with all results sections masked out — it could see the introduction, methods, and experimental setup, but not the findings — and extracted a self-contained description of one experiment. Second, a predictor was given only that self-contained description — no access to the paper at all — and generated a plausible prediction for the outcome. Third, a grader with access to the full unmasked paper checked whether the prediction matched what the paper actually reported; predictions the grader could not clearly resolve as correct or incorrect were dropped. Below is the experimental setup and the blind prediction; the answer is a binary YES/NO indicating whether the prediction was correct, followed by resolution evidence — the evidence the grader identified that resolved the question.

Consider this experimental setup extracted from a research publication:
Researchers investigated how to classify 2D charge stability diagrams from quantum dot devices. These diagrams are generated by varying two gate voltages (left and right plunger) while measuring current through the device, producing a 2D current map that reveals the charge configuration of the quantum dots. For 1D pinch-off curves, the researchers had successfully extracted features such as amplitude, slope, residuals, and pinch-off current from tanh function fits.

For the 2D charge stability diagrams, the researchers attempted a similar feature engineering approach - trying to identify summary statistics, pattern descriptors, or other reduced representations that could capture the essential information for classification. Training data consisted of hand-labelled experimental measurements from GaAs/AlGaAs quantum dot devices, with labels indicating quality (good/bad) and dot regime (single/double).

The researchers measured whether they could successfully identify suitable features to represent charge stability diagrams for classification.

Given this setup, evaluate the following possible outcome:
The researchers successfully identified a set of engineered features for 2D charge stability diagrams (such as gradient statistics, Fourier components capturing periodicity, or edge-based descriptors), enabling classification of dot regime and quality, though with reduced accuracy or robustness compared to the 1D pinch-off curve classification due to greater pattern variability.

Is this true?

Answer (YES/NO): NO